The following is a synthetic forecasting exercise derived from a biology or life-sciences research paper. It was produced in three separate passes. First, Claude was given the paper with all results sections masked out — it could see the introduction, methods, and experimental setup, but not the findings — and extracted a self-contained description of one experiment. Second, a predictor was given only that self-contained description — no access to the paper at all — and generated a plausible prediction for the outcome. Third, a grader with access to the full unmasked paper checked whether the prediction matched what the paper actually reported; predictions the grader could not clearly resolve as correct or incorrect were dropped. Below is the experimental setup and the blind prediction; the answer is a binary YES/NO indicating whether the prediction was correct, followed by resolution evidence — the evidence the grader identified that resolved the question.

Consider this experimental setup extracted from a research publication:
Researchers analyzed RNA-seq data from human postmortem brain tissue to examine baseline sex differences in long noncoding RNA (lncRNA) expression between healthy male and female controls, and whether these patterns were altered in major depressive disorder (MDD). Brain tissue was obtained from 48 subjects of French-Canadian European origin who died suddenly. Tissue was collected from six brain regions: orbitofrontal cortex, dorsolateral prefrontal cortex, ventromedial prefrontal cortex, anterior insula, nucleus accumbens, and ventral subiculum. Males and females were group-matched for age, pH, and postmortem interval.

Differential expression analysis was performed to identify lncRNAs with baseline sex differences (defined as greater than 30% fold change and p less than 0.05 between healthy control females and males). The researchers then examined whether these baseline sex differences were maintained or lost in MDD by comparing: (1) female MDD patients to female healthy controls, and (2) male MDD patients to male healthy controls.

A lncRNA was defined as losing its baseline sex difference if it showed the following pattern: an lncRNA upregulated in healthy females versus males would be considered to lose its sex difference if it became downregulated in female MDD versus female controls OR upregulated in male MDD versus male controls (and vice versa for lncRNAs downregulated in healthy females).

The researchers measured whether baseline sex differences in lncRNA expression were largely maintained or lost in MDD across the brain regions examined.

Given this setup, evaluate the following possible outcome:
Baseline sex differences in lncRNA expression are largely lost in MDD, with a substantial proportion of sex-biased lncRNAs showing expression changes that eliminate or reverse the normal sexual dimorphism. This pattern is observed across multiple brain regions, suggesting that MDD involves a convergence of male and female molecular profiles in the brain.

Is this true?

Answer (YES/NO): YES